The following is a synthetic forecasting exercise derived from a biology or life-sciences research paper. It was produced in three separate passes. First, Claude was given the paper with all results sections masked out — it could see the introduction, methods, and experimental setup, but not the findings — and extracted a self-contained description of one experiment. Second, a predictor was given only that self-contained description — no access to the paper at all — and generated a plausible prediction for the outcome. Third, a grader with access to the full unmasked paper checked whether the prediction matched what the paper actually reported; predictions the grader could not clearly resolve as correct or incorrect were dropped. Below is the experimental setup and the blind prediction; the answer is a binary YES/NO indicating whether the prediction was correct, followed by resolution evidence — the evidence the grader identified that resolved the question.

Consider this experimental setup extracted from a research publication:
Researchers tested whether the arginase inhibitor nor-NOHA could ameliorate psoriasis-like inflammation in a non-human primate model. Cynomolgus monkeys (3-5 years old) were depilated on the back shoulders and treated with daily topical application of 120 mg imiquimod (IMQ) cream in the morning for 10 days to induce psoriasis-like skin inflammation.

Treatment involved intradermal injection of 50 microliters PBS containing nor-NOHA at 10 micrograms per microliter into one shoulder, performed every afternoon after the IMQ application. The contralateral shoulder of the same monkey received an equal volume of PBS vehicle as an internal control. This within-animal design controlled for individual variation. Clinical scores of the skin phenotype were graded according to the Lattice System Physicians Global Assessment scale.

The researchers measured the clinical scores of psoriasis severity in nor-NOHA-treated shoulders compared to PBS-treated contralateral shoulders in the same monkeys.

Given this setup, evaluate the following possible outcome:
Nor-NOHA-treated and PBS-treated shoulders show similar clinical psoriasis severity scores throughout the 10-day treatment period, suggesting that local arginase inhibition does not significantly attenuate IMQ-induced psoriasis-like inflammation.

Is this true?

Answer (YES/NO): NO